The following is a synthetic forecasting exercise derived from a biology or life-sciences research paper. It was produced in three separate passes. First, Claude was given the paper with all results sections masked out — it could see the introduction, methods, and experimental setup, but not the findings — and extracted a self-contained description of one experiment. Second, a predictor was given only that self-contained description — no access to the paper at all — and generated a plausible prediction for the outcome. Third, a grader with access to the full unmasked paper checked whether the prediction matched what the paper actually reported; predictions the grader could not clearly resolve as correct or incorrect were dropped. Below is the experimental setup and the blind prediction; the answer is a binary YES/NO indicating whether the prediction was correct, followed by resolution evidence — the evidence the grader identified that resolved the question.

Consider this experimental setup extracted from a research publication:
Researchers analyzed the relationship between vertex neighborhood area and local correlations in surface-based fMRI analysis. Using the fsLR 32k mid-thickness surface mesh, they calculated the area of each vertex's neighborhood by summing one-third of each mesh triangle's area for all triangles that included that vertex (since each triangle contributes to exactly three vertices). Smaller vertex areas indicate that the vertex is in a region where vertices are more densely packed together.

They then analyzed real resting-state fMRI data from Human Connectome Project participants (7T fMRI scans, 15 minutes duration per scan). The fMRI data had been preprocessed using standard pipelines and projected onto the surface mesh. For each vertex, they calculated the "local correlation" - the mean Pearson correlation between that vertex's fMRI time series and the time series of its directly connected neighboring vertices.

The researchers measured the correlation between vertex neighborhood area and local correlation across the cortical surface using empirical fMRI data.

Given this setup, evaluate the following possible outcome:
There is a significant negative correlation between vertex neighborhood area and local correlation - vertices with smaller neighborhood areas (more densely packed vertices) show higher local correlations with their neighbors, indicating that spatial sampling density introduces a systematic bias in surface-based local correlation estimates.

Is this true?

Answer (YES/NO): YES